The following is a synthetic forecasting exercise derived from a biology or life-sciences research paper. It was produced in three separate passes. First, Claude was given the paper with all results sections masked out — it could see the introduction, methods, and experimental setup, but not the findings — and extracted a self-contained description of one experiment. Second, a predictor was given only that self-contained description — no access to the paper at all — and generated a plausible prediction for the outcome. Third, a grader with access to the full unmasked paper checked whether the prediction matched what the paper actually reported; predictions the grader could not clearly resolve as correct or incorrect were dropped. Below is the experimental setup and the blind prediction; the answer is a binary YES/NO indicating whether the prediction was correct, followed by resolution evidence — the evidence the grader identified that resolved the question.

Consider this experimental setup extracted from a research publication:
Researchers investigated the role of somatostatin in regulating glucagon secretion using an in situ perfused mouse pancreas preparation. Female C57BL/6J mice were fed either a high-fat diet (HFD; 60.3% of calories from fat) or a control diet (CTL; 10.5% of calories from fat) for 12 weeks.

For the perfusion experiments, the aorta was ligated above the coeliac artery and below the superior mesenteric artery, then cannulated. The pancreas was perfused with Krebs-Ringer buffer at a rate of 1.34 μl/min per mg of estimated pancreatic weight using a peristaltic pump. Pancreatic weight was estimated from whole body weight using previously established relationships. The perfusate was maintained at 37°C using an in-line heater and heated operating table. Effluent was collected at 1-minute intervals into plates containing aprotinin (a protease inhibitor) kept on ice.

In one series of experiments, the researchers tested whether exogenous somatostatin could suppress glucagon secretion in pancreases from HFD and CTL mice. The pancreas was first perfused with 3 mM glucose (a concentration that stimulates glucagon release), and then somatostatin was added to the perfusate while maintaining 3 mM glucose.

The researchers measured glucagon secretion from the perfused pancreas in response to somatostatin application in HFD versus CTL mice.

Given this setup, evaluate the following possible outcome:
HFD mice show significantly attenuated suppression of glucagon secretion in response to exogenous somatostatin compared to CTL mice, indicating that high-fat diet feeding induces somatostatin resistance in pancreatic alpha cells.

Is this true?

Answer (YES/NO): YES